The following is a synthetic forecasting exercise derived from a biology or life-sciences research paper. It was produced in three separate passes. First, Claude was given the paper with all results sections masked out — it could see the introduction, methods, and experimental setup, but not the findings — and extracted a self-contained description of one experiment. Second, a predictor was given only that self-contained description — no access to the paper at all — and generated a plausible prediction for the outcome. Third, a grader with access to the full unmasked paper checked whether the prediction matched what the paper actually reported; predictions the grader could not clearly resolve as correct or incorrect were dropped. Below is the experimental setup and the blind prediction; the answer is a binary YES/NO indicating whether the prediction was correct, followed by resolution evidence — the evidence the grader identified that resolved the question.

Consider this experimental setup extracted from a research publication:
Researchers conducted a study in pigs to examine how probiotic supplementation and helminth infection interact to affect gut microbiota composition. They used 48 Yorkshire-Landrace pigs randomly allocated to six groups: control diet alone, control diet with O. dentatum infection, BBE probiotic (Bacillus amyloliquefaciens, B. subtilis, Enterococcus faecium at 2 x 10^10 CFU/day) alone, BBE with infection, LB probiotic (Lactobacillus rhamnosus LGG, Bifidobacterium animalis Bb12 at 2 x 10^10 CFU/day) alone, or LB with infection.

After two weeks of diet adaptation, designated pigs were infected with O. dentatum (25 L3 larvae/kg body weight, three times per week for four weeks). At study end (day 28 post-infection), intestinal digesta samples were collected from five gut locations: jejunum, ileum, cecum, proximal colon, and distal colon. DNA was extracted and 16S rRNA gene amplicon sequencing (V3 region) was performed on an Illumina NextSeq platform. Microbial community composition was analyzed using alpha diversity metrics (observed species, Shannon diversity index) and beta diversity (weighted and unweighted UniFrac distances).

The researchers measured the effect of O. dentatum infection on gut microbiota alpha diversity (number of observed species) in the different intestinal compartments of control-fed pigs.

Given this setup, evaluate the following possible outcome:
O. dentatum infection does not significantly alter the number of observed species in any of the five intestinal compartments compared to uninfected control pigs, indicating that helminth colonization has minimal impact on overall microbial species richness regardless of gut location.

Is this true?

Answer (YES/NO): NO